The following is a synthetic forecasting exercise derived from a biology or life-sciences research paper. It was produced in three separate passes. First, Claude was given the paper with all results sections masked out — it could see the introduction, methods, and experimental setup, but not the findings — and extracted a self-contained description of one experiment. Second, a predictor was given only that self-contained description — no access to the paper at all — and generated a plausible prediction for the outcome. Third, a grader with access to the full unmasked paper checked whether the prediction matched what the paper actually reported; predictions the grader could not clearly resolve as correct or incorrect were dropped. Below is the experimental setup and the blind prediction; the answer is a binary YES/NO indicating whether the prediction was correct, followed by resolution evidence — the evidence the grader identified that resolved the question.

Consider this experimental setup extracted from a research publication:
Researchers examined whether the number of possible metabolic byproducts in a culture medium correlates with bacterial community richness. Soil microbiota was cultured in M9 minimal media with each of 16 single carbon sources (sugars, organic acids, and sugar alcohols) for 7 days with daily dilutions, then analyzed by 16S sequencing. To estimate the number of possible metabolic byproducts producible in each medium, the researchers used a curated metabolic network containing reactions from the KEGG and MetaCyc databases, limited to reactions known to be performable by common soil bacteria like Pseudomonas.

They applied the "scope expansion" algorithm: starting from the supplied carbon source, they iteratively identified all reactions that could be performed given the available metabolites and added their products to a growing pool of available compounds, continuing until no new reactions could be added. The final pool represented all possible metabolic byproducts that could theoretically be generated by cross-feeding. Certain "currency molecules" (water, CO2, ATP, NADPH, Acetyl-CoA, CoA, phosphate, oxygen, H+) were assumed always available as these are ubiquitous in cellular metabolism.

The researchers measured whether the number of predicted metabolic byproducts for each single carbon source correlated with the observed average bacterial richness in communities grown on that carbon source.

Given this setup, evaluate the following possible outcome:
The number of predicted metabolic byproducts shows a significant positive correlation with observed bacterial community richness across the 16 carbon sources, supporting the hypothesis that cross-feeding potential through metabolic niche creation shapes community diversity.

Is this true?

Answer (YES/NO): YES